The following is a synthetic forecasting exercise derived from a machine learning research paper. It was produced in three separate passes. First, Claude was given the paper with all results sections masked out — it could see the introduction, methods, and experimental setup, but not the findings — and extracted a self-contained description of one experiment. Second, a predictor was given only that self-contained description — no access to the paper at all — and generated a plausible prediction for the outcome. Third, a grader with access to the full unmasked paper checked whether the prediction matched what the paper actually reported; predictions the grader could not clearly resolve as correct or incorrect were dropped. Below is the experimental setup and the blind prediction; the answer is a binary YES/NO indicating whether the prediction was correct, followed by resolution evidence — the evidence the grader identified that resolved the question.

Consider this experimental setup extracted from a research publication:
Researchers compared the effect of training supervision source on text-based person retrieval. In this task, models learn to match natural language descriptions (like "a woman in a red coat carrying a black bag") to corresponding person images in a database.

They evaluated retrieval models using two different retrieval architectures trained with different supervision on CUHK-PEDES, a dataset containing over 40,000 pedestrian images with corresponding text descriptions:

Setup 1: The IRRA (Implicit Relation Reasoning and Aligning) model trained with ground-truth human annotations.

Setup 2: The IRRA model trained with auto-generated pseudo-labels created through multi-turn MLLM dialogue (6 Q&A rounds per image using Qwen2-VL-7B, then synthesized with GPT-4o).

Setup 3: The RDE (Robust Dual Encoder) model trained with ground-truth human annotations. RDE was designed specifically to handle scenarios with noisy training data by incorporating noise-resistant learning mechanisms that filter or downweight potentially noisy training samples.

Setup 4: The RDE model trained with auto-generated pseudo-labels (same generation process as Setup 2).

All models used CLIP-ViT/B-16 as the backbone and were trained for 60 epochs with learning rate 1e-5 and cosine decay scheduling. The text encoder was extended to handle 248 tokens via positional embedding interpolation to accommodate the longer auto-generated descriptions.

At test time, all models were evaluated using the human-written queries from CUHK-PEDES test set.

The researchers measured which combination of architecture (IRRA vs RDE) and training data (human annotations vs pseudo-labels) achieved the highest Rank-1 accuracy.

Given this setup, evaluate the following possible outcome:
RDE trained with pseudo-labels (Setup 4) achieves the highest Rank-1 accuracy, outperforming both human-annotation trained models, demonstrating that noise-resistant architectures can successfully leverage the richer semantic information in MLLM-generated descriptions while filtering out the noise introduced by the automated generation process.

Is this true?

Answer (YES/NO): NO